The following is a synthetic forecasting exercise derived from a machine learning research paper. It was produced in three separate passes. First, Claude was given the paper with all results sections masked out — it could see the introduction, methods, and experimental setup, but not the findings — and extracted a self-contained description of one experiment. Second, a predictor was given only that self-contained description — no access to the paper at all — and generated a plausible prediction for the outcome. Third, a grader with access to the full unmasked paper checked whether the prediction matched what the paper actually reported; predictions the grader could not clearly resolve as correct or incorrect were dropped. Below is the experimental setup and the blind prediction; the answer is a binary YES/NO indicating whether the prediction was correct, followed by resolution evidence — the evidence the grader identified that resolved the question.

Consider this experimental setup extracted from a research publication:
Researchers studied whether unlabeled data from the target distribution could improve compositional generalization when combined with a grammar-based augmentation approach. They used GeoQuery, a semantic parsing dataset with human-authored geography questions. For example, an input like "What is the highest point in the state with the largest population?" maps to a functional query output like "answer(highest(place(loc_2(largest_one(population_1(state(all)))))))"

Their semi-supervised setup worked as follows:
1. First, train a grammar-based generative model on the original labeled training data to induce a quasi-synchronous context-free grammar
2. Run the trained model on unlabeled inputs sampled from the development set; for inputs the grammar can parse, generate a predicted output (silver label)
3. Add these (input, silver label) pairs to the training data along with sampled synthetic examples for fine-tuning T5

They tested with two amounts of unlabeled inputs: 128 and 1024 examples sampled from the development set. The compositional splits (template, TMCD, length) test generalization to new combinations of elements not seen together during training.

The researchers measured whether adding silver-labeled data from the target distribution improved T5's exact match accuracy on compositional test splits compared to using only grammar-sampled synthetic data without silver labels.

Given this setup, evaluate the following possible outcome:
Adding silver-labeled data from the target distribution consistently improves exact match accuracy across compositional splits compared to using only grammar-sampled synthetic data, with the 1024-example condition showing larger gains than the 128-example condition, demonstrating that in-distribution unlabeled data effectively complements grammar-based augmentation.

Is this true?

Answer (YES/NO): NO